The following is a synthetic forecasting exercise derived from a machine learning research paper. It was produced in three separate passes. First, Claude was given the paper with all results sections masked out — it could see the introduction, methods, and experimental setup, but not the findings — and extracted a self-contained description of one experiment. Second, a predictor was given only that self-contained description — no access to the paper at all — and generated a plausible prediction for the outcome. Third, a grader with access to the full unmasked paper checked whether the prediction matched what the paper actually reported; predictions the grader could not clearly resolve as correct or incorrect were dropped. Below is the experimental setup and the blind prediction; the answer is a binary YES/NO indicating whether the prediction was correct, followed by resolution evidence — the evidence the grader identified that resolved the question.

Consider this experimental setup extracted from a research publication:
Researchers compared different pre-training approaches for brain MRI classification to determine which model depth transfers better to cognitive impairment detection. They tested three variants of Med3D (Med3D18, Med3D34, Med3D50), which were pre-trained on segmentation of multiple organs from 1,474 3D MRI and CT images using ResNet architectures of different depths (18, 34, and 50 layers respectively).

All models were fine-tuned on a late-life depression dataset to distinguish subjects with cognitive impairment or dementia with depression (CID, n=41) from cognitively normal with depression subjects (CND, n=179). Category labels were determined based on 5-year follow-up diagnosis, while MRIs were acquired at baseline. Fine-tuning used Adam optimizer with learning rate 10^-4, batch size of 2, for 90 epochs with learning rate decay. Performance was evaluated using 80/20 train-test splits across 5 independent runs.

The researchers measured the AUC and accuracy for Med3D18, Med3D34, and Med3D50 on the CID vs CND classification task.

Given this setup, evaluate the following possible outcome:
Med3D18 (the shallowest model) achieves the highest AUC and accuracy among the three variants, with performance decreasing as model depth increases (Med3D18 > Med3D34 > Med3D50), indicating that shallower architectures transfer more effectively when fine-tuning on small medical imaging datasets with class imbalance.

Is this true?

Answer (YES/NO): NO